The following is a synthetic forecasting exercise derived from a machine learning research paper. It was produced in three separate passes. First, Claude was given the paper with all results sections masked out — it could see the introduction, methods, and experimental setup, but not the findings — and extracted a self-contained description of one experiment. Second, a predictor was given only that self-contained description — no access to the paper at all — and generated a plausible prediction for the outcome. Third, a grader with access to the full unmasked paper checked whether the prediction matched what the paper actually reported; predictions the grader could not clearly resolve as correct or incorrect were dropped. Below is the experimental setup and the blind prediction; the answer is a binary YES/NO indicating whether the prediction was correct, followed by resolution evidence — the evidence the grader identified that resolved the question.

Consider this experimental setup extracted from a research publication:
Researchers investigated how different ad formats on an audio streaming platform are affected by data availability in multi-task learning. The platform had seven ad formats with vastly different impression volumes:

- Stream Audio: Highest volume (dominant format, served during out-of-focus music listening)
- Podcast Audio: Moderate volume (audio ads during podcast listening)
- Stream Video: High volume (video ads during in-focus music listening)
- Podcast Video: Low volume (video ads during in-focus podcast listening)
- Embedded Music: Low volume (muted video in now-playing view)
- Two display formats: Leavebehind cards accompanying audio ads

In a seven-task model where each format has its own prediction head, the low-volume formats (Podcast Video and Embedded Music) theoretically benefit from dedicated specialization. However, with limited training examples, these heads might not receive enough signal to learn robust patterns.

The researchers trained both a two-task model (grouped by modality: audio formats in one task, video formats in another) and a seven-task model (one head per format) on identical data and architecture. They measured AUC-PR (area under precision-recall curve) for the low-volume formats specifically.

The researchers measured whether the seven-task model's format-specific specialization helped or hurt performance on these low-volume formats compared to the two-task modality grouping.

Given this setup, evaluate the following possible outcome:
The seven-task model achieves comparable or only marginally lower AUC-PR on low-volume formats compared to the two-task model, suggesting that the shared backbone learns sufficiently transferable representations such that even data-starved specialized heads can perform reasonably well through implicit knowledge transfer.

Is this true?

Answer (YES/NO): NO